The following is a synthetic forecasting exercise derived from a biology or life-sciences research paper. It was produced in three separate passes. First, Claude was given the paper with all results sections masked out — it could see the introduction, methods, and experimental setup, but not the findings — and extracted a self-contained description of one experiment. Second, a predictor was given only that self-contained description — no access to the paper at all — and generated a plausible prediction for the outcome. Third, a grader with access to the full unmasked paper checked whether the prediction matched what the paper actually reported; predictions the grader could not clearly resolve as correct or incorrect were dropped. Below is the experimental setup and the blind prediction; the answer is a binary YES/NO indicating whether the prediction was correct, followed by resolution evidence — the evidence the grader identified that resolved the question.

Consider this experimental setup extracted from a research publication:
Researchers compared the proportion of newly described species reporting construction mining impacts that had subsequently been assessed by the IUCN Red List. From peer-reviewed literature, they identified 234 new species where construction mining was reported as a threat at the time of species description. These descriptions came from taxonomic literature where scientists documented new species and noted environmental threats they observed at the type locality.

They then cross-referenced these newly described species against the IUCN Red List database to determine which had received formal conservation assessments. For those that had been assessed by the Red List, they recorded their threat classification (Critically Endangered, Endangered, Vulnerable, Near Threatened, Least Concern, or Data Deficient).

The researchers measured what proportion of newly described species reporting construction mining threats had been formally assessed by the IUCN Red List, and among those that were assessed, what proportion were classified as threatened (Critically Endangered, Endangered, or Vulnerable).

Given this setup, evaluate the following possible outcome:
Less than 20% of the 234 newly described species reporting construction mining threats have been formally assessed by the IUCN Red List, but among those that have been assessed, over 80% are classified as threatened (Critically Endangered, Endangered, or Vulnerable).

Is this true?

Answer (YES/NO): NO